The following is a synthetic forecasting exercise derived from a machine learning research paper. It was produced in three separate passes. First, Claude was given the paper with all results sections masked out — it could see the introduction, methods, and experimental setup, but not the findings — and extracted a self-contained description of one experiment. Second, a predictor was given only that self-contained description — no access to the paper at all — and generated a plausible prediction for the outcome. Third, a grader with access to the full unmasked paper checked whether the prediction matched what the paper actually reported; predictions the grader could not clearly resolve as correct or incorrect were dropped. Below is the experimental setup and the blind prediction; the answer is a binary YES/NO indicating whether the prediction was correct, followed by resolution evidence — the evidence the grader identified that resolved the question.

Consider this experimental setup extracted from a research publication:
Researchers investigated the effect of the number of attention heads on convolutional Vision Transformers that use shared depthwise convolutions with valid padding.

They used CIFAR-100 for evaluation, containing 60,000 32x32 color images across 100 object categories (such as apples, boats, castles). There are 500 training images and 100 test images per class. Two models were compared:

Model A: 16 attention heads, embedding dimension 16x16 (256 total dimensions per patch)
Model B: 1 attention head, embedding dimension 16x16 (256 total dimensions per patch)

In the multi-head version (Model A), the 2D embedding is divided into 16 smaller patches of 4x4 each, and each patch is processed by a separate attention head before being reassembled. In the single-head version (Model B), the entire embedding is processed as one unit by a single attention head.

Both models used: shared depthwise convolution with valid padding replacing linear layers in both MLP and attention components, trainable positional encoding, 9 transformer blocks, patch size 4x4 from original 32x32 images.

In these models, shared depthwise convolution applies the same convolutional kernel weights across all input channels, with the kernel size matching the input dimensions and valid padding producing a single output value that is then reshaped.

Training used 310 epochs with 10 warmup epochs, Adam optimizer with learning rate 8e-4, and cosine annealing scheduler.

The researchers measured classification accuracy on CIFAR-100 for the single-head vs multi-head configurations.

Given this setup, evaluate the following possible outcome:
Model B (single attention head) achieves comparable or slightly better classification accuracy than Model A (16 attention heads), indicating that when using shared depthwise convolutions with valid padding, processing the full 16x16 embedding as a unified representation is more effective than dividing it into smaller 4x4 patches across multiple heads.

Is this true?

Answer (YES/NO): YES